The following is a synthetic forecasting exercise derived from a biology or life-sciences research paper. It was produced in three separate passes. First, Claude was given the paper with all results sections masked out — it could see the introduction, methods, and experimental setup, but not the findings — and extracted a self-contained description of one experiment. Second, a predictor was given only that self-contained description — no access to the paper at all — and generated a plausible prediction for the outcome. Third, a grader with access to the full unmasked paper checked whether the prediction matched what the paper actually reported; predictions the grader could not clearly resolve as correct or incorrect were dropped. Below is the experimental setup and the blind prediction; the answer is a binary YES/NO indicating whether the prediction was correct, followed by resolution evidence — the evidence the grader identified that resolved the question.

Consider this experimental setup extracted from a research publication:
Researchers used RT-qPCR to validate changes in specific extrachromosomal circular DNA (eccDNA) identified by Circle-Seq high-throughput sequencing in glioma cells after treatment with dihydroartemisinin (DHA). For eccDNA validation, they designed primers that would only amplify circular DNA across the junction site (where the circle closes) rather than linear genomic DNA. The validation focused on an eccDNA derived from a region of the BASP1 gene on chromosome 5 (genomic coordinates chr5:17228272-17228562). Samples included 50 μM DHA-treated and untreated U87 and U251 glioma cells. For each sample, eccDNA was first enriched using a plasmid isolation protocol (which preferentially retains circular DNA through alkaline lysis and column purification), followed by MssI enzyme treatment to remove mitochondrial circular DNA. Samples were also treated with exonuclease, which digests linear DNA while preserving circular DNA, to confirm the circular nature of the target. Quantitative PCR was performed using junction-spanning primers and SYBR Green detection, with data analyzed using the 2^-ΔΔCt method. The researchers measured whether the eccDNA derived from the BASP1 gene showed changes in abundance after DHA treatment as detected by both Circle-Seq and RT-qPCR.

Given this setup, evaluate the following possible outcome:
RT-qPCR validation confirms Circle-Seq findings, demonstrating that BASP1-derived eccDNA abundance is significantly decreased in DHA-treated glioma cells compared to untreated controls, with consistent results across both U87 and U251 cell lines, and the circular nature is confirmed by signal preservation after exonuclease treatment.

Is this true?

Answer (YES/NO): NO